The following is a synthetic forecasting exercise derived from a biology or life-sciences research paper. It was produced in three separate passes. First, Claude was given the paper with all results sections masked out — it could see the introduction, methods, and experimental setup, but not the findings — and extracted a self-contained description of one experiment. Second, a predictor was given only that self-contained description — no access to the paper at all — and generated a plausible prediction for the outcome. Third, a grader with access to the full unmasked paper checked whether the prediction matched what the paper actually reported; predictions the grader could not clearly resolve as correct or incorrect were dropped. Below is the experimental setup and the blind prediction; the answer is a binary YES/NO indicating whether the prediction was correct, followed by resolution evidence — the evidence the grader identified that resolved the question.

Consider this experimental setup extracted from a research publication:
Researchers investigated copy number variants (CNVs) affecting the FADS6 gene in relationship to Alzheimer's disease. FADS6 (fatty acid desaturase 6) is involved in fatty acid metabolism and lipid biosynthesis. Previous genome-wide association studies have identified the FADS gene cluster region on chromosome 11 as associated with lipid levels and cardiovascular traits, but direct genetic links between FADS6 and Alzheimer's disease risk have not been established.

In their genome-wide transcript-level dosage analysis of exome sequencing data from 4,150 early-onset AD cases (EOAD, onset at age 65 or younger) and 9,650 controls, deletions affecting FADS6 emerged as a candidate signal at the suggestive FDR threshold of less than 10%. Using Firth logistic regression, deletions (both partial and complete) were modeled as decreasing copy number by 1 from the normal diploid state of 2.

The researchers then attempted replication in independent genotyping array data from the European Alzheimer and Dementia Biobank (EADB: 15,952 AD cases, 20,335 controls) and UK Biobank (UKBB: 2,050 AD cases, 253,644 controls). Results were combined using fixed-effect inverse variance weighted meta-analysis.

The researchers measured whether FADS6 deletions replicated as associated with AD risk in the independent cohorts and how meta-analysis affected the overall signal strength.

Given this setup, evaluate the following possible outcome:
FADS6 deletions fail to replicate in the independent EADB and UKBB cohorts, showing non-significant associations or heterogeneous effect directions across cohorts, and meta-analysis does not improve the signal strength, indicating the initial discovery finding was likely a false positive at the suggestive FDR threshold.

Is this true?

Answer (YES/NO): NO